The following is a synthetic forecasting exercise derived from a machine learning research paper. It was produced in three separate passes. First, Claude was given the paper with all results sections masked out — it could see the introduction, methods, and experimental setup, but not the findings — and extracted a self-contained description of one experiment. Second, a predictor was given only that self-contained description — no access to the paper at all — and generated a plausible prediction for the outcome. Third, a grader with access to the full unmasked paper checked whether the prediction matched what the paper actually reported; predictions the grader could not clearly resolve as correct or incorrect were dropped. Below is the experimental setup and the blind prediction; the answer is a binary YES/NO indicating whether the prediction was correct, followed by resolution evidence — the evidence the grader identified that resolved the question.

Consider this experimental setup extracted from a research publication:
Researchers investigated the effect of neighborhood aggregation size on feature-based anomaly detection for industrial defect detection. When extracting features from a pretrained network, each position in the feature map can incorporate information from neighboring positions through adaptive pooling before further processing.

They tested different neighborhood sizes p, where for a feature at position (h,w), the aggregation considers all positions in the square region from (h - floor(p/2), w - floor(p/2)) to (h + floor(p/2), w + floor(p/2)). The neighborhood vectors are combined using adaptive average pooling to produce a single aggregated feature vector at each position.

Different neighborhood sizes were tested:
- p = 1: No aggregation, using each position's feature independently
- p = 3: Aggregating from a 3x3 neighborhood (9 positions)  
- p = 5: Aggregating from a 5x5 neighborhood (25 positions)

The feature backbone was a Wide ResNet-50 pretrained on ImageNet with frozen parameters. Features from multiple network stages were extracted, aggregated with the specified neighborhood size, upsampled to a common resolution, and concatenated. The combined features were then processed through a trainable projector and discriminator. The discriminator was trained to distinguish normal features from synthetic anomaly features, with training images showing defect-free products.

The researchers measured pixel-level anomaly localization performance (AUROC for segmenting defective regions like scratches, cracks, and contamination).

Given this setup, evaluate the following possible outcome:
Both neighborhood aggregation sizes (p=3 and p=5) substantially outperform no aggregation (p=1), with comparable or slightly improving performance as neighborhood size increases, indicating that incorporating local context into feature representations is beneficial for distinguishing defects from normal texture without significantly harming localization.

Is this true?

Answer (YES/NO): NO